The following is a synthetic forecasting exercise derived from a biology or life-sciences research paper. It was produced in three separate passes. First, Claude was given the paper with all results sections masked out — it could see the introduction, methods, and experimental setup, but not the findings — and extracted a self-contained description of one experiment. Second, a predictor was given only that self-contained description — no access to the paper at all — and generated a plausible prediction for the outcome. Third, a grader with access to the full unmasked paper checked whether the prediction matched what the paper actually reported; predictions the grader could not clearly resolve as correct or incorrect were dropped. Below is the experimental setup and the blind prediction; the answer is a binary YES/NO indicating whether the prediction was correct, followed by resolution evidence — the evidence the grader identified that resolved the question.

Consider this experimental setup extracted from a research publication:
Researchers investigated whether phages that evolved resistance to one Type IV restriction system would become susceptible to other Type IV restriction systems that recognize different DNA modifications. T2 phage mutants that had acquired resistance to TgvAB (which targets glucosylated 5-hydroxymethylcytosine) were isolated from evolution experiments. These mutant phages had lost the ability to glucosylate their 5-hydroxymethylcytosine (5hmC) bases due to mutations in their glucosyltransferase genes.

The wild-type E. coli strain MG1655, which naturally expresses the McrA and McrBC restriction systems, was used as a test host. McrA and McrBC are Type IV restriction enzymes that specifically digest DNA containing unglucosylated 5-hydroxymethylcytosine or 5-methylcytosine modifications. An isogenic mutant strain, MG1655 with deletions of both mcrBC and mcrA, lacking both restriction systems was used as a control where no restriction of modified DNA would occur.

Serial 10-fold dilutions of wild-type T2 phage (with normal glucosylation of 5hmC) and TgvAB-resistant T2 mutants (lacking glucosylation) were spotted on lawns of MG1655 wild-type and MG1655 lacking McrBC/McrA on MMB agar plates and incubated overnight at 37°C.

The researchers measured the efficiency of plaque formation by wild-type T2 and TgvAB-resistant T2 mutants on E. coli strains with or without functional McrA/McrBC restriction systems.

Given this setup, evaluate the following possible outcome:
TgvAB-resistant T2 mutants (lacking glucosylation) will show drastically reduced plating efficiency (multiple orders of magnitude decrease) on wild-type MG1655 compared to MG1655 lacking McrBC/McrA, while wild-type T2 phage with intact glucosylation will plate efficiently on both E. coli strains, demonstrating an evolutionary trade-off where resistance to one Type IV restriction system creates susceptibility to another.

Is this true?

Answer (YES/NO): YES